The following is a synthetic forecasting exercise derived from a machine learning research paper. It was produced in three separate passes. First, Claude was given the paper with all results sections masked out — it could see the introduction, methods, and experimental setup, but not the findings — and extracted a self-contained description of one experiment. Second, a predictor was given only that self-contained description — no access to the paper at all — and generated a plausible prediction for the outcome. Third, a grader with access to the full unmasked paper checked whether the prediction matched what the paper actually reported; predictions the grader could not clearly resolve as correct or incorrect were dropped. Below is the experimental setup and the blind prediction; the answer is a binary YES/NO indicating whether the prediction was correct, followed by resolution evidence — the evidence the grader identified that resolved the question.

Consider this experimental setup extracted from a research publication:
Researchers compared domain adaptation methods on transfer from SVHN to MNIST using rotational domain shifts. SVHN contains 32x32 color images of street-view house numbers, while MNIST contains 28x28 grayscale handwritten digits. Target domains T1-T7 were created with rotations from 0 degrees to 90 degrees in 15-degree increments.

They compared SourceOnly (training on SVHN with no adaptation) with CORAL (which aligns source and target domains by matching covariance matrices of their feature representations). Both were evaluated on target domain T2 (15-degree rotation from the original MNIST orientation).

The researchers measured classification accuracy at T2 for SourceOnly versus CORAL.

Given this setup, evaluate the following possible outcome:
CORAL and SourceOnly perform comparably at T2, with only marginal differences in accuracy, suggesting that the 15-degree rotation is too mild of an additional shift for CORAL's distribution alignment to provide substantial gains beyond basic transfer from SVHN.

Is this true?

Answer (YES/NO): NO